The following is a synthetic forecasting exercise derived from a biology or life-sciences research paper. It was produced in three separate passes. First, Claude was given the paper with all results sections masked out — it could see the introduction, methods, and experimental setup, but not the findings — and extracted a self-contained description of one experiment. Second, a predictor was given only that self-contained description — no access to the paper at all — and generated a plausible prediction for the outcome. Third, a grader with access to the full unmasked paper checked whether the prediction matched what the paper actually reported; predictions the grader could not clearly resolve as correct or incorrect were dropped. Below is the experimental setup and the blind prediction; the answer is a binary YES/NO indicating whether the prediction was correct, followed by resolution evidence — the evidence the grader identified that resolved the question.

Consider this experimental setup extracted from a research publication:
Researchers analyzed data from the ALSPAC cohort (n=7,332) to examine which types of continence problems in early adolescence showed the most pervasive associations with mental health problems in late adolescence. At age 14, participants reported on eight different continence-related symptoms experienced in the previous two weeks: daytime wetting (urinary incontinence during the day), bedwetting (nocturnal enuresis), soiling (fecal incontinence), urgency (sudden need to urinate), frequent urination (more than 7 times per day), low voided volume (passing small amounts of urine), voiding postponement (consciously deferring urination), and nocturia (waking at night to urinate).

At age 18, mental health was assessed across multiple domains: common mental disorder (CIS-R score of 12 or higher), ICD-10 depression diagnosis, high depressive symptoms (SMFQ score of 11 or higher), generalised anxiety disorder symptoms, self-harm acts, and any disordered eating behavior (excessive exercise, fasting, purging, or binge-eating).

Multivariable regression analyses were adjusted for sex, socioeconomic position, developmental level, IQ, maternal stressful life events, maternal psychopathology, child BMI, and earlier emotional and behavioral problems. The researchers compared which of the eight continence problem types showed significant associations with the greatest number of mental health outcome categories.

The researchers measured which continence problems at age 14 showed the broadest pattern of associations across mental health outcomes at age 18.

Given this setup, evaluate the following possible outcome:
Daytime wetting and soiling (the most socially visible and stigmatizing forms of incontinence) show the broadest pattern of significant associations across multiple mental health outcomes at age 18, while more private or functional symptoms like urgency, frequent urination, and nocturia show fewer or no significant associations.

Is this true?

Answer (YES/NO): NO